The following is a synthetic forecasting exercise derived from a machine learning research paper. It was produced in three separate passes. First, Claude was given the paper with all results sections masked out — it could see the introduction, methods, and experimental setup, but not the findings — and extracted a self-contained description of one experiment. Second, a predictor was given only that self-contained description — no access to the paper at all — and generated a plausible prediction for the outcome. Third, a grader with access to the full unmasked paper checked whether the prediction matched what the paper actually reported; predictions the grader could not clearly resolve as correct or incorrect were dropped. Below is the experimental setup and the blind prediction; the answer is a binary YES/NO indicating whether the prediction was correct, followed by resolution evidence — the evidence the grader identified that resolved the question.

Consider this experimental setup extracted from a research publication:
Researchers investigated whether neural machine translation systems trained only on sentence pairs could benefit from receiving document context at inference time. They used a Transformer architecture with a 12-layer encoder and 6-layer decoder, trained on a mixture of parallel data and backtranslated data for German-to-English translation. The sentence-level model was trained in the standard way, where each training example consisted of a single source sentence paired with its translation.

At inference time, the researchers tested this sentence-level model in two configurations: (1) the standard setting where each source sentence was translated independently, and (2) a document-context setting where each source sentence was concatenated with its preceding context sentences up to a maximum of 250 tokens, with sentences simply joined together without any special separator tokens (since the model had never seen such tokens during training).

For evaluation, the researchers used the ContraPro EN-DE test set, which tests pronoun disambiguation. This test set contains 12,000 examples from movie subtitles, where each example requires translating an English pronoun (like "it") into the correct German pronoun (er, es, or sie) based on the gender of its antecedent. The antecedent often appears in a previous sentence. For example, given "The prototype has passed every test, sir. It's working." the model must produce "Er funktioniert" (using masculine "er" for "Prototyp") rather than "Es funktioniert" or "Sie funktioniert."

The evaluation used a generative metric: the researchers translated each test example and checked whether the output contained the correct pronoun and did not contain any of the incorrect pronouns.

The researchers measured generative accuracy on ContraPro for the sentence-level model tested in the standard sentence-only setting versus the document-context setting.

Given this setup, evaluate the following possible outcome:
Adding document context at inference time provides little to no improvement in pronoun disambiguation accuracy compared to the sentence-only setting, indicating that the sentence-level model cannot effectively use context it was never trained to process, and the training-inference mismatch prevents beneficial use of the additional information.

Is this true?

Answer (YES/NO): NO